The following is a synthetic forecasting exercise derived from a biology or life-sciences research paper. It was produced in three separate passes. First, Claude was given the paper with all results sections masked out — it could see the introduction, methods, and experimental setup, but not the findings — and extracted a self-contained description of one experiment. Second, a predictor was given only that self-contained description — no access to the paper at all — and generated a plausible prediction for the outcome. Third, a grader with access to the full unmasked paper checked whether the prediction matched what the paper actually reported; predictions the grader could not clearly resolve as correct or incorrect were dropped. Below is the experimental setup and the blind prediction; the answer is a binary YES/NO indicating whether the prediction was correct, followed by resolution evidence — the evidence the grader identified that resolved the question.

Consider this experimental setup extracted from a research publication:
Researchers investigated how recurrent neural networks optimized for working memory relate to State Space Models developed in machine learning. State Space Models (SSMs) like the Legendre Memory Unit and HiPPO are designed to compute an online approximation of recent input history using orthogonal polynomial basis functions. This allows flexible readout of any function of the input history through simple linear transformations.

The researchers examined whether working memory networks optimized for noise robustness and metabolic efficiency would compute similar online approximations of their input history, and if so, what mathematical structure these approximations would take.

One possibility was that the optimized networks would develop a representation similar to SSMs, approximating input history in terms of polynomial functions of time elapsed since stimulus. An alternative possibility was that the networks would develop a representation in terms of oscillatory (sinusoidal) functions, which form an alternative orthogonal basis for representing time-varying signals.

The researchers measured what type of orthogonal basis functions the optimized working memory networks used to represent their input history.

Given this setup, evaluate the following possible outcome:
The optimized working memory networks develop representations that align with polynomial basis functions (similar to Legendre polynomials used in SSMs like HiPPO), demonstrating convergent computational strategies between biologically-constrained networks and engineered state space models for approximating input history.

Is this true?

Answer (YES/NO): NO